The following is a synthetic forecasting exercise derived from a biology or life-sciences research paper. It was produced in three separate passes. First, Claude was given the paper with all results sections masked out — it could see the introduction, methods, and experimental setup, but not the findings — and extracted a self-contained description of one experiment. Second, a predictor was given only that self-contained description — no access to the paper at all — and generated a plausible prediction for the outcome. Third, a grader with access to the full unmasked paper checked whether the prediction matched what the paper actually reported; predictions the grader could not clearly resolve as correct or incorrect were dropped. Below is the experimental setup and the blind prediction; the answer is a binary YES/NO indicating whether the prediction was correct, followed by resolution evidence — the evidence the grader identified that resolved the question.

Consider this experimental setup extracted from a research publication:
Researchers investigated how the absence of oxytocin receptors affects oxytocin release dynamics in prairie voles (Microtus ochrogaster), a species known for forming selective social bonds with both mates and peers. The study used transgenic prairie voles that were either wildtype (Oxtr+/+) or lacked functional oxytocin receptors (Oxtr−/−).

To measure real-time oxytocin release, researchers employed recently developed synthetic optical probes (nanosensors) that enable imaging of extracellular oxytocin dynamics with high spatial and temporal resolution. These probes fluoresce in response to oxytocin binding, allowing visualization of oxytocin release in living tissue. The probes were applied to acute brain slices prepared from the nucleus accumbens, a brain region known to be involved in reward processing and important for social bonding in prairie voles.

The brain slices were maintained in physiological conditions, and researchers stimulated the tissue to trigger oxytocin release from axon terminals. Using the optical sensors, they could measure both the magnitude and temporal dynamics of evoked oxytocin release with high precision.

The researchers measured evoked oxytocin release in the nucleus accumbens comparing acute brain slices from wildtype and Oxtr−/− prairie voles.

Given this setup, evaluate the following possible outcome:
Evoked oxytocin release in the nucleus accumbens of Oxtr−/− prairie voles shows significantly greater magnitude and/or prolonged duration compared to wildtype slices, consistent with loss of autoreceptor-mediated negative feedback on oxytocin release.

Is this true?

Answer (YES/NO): NO